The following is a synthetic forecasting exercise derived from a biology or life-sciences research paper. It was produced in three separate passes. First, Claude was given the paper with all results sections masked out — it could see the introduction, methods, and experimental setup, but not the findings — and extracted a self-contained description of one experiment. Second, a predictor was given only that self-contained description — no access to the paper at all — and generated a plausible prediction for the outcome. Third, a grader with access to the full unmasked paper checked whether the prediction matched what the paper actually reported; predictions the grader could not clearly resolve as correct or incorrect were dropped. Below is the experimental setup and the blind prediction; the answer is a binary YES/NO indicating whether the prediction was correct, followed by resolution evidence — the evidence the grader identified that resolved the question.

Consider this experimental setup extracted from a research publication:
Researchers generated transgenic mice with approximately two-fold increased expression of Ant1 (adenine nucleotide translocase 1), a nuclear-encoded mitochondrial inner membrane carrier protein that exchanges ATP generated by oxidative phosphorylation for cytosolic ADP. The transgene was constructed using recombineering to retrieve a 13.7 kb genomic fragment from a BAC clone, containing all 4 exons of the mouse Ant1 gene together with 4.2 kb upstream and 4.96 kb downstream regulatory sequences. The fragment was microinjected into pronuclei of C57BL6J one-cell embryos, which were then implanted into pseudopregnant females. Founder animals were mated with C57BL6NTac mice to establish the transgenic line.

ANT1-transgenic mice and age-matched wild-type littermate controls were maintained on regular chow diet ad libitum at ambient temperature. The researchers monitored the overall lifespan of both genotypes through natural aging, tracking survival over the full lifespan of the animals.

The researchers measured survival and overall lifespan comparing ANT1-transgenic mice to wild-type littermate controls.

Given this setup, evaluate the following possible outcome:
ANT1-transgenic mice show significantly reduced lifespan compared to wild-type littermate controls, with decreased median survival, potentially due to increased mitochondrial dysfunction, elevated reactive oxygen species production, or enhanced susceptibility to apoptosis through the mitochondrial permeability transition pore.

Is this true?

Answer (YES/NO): NO